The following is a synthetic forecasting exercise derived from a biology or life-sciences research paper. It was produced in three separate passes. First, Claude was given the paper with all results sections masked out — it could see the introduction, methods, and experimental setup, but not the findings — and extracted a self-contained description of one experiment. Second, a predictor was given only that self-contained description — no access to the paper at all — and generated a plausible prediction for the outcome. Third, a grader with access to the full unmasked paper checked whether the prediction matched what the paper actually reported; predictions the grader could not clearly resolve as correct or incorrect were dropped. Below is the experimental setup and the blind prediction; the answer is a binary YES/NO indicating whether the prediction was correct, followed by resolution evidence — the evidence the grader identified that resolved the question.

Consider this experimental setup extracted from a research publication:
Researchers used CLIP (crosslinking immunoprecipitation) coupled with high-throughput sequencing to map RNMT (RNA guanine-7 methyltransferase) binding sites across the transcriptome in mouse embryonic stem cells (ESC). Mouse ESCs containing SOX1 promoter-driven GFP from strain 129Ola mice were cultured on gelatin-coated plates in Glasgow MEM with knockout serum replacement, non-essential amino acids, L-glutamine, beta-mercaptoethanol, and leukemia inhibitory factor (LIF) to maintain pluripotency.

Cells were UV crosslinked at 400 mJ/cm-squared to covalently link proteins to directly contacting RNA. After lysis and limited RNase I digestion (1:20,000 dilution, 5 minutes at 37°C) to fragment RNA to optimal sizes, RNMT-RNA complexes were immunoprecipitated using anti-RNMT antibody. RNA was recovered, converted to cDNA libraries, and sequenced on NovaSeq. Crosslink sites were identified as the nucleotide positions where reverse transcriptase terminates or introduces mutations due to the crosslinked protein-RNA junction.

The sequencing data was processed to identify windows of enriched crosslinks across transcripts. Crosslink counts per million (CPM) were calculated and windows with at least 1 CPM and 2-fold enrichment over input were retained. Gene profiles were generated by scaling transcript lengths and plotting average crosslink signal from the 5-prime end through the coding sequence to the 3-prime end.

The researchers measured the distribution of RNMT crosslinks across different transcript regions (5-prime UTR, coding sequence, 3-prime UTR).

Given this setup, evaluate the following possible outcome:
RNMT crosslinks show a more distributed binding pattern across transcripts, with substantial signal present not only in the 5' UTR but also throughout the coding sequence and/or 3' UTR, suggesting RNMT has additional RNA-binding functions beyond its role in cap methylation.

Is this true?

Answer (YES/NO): NO